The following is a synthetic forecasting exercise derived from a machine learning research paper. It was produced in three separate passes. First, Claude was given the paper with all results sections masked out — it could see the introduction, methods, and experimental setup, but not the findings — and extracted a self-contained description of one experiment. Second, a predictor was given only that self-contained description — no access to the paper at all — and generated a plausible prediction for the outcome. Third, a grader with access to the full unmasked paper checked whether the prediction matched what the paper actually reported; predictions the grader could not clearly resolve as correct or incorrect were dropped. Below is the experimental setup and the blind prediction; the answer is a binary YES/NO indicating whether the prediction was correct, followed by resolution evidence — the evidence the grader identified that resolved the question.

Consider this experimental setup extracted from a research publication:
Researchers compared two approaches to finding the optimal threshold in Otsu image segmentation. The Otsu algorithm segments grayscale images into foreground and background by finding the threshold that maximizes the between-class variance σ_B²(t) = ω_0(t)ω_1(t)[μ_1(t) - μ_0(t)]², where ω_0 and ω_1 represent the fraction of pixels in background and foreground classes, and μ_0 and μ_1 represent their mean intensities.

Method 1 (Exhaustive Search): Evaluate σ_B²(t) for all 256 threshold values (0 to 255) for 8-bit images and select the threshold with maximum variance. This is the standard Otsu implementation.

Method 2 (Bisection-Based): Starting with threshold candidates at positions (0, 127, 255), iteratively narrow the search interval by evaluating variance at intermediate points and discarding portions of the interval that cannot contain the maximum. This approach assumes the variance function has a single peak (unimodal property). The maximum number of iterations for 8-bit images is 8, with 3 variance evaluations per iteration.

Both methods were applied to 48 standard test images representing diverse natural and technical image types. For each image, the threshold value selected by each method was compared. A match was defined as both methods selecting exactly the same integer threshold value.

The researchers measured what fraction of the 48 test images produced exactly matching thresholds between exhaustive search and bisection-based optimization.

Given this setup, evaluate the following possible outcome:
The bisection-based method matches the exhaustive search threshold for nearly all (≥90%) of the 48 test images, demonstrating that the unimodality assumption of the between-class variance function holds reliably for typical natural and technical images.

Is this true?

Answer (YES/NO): NO